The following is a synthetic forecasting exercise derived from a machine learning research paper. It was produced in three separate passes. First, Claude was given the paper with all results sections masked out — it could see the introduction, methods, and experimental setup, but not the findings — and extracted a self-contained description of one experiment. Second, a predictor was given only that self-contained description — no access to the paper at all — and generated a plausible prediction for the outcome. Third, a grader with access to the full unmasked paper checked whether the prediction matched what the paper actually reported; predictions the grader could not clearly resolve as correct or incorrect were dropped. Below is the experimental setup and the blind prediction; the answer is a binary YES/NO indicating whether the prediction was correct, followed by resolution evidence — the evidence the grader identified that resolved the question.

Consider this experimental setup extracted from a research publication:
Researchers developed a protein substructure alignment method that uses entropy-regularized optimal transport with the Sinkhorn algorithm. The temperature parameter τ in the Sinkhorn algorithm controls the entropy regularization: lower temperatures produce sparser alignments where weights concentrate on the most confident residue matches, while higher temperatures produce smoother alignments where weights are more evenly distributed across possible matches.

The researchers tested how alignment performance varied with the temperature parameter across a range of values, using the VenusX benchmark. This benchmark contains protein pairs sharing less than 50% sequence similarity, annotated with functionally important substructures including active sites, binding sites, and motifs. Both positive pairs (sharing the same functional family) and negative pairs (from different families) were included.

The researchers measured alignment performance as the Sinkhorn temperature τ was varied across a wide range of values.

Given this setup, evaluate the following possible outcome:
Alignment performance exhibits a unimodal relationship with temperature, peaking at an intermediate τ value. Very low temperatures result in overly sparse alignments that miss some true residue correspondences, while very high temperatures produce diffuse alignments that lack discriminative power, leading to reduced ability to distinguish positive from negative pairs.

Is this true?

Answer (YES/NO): NO